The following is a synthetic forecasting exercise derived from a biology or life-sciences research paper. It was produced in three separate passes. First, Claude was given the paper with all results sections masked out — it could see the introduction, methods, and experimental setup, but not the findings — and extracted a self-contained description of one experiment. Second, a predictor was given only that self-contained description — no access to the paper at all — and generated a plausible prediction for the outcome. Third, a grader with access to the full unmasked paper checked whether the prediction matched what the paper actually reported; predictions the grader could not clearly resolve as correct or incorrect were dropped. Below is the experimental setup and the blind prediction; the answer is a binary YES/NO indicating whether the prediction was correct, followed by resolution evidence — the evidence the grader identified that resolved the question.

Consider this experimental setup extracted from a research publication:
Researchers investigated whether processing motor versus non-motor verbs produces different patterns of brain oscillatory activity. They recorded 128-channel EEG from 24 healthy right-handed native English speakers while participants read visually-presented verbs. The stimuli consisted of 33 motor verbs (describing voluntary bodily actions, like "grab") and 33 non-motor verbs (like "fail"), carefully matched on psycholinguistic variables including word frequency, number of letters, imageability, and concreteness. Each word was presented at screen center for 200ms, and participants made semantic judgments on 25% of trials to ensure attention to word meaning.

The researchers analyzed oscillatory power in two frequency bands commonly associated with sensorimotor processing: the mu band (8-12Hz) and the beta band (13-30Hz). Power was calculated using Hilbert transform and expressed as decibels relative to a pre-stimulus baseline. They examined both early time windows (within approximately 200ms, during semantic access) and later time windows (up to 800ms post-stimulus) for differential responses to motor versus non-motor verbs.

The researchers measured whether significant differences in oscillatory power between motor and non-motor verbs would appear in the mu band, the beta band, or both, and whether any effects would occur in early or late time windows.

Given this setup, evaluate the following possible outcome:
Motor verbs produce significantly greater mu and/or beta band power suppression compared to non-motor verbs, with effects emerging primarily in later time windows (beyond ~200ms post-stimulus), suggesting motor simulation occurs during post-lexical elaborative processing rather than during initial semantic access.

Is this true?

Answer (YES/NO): NO